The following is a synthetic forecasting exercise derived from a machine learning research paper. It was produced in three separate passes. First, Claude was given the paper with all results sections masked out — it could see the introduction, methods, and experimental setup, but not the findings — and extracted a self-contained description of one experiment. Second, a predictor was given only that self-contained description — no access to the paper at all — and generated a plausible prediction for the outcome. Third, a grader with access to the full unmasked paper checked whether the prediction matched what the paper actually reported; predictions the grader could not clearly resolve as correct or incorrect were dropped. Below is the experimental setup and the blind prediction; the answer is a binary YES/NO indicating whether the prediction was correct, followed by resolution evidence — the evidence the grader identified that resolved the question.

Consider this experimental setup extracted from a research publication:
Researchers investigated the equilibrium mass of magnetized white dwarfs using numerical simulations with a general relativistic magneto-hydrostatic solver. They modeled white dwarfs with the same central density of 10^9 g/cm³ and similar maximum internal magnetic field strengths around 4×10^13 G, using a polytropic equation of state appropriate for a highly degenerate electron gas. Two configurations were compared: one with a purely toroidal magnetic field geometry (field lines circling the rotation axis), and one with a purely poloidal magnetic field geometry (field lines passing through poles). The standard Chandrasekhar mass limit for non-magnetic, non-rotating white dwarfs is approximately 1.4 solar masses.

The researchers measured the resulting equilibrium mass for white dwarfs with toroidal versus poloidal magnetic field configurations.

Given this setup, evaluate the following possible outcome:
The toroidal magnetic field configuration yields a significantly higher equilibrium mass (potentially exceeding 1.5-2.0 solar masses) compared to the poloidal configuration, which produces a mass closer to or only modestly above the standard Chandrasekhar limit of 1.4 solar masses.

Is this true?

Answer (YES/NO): YES